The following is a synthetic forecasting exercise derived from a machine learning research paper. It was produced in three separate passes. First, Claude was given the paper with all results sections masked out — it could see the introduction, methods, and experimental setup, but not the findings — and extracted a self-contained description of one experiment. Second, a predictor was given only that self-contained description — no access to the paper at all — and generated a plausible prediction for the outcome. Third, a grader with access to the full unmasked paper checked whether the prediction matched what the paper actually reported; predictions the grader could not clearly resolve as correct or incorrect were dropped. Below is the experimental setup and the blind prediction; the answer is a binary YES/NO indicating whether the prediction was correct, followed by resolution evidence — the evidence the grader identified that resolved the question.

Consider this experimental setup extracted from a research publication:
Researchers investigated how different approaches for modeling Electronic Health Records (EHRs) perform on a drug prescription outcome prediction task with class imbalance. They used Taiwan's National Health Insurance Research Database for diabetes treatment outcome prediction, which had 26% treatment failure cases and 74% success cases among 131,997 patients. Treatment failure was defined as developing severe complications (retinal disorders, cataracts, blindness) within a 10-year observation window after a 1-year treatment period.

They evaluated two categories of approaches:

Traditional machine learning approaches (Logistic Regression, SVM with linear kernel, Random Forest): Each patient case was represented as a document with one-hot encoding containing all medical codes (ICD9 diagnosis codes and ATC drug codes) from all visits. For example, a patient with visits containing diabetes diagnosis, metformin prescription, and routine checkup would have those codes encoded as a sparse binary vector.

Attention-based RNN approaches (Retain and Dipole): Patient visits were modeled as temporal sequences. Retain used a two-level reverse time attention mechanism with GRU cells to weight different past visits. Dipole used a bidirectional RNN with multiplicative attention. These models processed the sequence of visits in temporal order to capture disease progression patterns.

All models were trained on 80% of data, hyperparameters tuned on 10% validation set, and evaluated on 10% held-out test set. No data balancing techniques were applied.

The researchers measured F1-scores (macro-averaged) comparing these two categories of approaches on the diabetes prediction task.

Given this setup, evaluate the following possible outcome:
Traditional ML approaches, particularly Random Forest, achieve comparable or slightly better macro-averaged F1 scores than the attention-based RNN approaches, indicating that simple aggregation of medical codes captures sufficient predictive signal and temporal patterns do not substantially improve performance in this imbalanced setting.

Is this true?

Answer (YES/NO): YES